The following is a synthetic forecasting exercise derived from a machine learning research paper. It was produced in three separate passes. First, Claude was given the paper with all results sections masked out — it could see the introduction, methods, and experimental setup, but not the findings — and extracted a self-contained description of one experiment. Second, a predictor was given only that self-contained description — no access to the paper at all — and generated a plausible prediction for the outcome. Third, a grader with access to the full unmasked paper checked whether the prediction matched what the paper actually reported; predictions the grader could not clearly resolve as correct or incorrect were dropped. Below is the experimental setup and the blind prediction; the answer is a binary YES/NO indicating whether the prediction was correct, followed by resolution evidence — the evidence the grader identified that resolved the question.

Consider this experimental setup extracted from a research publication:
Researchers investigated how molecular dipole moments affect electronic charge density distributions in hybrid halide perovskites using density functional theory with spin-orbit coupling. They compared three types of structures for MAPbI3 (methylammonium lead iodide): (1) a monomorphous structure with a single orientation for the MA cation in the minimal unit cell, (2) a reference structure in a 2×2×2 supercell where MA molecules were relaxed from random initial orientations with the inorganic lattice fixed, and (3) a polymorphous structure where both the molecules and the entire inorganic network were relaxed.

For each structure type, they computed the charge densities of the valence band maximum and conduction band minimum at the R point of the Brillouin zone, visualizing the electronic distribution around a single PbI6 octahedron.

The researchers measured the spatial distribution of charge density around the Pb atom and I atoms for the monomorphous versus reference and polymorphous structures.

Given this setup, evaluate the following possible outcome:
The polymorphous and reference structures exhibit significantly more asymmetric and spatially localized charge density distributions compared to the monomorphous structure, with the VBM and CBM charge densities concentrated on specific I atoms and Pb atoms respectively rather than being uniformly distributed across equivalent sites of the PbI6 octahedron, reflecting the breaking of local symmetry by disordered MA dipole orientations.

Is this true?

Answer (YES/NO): NO